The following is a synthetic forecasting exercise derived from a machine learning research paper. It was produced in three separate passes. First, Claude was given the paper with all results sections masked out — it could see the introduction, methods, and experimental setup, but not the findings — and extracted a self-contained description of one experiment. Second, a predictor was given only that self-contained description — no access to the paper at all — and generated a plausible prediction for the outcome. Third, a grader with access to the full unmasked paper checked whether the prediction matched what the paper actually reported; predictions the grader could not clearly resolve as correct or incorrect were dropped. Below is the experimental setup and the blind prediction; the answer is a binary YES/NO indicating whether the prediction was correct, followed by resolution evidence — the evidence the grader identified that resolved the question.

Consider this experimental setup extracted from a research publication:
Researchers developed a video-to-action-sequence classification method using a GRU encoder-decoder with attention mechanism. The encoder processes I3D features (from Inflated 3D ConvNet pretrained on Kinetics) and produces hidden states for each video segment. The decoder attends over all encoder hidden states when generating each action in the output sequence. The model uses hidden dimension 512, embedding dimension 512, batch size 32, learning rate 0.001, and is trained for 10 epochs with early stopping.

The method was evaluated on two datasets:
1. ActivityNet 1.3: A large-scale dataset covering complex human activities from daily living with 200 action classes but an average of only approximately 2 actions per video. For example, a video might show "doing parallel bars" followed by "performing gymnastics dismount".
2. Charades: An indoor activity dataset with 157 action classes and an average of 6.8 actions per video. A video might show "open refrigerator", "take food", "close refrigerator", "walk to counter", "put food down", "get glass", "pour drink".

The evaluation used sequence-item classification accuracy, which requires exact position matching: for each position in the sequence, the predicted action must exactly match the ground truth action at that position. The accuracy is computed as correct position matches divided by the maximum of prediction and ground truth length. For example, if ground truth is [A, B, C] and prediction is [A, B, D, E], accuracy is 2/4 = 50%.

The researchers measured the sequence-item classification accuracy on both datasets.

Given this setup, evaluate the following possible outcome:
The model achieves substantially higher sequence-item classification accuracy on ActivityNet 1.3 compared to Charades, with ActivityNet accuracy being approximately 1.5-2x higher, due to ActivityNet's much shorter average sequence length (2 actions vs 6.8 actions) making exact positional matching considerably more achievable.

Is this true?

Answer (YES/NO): NO